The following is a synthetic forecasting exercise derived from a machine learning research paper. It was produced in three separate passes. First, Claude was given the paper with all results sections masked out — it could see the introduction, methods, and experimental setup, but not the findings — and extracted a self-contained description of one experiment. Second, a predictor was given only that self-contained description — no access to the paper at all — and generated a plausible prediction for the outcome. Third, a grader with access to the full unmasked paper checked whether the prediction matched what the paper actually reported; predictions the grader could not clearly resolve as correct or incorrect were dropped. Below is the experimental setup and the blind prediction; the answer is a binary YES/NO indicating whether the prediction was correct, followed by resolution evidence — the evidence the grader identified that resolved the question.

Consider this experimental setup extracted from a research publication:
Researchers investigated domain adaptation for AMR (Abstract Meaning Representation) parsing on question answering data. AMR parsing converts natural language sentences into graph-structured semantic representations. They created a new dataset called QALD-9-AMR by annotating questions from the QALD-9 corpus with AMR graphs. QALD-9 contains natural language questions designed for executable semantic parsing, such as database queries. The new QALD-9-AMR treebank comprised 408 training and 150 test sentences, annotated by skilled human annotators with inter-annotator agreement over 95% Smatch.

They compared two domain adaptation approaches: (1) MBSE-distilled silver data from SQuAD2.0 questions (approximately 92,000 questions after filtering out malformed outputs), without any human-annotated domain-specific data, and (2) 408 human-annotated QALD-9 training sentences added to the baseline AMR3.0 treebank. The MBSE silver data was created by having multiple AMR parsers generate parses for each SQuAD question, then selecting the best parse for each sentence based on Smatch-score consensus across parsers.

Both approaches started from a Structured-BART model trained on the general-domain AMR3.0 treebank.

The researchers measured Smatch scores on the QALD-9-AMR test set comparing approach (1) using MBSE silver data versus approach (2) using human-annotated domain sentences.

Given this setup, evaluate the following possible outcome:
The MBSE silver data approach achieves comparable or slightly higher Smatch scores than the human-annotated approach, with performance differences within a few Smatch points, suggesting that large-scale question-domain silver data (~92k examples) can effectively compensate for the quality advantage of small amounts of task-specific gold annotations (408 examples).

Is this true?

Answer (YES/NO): YES